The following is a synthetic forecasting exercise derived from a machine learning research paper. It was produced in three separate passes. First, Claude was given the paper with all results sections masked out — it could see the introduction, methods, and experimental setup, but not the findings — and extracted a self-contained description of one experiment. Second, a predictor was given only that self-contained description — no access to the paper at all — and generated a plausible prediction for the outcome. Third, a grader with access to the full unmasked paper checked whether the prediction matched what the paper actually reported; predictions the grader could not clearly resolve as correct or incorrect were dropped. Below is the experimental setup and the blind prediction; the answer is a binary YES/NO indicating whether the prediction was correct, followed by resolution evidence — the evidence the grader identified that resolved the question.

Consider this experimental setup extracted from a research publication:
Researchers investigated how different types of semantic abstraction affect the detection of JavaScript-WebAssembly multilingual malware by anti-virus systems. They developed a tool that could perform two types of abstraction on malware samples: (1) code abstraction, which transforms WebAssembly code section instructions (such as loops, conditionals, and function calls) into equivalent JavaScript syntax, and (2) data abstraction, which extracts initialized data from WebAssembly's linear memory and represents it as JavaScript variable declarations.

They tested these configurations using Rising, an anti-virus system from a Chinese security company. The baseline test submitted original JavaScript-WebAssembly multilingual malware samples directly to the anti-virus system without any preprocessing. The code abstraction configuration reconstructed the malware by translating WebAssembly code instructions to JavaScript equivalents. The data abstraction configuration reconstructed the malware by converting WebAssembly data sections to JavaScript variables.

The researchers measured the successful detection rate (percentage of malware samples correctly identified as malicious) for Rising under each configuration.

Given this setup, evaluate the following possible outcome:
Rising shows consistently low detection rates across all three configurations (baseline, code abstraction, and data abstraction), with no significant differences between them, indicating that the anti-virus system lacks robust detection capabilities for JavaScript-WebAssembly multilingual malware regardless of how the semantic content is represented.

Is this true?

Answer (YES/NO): NO